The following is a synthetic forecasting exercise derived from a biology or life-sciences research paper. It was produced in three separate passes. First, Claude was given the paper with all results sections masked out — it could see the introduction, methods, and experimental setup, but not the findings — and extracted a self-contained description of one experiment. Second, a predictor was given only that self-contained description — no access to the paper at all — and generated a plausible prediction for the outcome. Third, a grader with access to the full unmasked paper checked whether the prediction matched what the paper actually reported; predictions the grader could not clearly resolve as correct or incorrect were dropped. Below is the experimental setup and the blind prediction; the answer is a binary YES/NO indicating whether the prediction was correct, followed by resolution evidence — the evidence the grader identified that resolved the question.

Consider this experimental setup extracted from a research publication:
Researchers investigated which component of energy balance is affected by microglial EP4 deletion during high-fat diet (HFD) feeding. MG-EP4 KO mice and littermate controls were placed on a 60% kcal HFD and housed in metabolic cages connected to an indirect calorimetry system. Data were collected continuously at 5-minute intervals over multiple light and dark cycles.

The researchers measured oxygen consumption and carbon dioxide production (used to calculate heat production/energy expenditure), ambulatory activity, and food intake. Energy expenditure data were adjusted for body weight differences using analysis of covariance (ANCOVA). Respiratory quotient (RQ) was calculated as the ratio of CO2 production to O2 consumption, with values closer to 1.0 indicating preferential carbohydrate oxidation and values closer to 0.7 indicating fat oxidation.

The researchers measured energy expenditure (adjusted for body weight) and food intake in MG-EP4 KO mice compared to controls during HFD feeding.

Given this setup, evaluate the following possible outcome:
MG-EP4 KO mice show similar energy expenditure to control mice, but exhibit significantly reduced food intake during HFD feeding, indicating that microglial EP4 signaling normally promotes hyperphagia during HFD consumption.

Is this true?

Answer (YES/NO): NO